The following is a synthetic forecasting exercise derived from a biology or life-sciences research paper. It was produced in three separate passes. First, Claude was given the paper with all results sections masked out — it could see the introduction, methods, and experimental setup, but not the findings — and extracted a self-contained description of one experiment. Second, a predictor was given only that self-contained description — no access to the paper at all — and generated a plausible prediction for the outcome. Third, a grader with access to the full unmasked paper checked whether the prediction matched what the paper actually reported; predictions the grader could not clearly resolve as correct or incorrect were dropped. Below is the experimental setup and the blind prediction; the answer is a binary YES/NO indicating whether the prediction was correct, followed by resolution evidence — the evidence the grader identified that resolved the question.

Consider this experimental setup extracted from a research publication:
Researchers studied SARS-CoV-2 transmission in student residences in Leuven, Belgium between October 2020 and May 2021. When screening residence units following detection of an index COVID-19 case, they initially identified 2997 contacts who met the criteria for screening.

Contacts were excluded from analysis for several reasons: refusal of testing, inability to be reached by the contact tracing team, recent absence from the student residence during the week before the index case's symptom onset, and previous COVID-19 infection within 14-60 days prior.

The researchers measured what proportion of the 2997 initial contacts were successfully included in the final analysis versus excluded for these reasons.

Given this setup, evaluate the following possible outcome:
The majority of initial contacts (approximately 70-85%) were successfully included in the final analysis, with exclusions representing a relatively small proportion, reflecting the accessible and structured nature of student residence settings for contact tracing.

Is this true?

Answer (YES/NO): YES